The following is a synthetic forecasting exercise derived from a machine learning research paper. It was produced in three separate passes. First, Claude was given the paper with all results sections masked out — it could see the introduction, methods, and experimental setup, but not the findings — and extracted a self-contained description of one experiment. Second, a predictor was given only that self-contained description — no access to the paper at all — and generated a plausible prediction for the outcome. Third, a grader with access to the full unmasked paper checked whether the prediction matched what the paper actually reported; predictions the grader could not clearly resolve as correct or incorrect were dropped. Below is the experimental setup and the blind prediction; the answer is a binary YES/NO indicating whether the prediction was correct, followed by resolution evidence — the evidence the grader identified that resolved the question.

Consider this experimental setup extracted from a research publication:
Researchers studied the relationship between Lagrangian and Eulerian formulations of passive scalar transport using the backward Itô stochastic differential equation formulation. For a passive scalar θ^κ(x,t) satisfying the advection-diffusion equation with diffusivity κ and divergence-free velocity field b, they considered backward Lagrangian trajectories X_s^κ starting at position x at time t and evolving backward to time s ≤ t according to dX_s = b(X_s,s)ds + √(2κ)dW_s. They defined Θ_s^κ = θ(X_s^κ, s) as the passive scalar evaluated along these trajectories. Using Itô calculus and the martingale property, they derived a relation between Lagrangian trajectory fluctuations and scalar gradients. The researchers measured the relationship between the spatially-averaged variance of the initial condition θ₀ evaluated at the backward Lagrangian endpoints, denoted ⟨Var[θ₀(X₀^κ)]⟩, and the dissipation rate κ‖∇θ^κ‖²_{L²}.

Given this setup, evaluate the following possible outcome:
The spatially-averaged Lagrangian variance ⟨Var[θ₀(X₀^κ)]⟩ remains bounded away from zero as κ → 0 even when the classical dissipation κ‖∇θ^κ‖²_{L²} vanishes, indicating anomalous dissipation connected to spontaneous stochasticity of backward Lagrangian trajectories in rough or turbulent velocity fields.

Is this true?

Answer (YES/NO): NO